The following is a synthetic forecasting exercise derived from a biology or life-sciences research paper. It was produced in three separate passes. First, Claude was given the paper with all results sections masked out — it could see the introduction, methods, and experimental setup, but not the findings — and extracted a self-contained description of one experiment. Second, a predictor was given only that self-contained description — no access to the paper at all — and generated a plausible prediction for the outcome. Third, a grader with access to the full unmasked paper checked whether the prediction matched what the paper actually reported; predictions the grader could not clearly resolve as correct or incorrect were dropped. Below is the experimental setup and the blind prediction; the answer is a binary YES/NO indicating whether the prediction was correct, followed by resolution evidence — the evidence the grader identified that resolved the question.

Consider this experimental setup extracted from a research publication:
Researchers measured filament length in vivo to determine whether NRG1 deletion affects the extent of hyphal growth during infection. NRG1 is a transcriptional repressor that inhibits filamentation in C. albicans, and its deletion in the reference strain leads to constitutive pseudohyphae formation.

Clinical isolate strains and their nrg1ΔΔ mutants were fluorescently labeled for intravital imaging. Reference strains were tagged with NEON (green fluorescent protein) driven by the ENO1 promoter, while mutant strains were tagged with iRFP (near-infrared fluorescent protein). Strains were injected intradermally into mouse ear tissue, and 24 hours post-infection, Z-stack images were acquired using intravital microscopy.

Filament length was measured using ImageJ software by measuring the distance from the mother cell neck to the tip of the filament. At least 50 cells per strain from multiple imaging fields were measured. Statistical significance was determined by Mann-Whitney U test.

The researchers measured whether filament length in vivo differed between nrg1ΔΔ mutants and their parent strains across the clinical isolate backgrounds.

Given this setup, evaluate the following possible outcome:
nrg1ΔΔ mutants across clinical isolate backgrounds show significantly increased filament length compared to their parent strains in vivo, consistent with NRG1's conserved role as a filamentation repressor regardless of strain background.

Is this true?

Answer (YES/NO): NO